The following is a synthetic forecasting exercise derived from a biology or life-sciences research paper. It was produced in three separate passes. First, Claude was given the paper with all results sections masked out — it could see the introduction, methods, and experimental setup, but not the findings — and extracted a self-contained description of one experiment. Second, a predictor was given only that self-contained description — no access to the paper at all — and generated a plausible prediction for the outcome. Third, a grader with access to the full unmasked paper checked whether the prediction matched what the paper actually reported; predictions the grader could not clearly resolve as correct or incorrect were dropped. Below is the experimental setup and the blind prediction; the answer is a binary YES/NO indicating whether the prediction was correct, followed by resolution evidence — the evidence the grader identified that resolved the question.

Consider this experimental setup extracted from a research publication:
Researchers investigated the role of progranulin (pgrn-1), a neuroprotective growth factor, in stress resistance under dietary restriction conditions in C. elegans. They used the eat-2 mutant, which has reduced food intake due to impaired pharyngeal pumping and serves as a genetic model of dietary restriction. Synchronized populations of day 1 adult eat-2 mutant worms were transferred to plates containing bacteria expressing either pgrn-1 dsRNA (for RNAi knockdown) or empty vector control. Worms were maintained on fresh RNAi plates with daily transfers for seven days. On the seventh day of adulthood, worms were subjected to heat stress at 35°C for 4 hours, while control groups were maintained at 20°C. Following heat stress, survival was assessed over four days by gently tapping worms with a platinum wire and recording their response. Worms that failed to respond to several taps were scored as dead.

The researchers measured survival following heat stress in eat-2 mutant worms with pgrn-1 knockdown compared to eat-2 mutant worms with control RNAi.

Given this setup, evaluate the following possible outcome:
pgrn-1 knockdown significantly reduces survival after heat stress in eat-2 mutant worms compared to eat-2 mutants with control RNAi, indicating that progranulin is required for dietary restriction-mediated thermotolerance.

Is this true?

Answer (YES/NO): NO